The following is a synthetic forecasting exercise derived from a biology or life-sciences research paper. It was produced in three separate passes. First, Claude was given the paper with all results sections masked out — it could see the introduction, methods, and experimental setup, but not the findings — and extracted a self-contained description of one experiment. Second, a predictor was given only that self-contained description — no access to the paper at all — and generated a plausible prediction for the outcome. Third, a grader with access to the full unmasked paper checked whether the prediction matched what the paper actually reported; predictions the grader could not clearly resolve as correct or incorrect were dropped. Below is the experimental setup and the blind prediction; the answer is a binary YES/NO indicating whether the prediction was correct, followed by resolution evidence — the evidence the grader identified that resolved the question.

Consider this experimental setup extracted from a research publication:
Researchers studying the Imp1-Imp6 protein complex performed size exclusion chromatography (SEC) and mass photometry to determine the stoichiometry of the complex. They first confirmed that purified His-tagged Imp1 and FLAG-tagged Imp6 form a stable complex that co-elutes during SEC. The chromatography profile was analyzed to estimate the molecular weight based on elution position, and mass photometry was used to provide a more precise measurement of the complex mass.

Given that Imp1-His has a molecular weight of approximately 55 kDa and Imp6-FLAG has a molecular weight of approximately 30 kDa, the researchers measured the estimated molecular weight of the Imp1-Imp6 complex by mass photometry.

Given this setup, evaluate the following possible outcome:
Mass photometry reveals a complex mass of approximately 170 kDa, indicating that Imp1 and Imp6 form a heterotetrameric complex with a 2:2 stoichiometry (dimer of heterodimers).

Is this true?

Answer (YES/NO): NO